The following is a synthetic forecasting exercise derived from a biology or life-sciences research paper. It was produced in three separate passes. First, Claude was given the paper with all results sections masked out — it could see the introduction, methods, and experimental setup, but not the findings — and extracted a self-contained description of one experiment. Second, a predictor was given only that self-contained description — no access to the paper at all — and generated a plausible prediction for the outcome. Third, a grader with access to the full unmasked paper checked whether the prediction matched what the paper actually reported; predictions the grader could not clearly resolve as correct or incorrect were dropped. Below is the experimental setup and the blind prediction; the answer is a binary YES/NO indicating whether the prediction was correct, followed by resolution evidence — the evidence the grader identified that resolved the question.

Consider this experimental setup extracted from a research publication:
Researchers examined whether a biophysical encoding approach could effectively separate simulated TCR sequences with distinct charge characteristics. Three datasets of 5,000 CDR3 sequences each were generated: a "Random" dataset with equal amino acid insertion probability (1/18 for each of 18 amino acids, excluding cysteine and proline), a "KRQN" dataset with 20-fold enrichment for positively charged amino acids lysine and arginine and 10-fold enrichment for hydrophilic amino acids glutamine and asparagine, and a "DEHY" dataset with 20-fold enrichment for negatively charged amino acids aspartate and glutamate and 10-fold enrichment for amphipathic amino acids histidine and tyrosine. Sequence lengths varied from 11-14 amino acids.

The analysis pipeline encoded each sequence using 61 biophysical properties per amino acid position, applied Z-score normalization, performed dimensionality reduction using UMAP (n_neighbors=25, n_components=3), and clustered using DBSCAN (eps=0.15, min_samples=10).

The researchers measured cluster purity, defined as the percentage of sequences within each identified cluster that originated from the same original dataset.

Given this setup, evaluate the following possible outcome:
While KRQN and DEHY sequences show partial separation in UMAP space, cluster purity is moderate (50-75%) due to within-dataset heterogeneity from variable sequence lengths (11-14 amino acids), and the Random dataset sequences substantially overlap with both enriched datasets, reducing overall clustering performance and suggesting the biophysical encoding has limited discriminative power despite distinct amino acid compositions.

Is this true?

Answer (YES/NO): NO